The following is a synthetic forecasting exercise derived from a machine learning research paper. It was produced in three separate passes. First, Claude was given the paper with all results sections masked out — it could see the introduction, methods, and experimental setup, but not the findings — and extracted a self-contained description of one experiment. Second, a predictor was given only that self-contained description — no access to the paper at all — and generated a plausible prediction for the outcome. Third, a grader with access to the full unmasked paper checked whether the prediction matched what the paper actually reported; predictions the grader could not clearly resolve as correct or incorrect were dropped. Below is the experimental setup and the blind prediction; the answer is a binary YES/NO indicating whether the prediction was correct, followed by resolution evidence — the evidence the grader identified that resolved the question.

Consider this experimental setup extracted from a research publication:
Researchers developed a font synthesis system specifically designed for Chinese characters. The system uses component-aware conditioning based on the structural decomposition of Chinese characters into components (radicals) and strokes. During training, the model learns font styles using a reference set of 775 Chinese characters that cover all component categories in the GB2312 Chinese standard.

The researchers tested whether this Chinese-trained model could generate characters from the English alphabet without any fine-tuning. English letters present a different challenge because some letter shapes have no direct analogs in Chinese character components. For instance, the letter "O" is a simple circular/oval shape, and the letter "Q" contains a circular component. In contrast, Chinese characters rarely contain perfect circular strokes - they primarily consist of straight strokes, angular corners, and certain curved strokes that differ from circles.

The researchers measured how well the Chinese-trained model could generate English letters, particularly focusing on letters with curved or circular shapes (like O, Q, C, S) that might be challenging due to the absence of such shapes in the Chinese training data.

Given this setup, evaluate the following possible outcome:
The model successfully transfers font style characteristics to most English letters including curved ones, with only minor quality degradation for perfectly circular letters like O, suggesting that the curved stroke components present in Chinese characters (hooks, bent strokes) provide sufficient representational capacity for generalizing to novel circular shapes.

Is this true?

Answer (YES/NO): NO